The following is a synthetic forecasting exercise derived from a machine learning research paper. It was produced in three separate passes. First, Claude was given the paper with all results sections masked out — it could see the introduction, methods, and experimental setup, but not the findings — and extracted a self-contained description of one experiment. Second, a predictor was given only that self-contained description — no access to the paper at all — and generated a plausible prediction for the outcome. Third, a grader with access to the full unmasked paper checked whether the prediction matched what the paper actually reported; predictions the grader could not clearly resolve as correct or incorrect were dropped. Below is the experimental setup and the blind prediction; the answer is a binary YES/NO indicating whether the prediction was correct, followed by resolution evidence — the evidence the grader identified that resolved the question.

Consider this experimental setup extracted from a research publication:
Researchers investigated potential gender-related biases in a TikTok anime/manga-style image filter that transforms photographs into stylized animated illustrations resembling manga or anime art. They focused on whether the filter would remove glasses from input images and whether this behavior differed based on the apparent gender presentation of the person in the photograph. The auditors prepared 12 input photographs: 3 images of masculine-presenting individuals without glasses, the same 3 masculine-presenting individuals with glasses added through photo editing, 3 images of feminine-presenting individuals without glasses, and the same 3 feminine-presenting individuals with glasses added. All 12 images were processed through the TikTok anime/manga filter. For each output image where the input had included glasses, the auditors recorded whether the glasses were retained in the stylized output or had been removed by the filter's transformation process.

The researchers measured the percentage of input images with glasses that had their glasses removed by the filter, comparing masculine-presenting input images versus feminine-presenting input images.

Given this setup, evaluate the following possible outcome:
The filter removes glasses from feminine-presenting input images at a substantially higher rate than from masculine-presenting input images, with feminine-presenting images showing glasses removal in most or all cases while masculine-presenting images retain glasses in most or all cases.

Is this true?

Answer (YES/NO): YES